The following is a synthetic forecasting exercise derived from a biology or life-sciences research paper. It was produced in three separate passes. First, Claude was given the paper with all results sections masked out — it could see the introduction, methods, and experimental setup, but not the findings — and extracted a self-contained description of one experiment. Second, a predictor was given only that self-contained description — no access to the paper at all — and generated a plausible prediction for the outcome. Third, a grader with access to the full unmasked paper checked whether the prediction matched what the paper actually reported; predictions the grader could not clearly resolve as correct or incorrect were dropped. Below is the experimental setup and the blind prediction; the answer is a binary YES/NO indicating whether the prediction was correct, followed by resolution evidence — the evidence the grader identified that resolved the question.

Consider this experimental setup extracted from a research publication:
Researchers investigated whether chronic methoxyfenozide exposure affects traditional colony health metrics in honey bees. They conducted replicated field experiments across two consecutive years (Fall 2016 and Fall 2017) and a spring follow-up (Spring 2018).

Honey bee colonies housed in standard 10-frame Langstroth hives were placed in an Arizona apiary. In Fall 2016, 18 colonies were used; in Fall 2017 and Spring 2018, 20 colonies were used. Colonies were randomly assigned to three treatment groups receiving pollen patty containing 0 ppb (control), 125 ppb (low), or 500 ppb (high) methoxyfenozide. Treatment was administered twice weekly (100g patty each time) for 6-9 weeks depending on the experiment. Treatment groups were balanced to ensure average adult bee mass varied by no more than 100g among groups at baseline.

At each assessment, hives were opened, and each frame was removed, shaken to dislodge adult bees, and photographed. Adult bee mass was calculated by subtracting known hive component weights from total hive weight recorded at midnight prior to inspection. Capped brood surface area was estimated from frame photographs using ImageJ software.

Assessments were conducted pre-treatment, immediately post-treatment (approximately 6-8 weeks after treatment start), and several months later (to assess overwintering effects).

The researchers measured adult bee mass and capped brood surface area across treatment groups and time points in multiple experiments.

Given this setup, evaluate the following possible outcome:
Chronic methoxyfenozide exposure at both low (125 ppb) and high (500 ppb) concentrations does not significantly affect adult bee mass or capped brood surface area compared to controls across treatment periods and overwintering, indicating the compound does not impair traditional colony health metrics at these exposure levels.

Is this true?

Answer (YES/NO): YES